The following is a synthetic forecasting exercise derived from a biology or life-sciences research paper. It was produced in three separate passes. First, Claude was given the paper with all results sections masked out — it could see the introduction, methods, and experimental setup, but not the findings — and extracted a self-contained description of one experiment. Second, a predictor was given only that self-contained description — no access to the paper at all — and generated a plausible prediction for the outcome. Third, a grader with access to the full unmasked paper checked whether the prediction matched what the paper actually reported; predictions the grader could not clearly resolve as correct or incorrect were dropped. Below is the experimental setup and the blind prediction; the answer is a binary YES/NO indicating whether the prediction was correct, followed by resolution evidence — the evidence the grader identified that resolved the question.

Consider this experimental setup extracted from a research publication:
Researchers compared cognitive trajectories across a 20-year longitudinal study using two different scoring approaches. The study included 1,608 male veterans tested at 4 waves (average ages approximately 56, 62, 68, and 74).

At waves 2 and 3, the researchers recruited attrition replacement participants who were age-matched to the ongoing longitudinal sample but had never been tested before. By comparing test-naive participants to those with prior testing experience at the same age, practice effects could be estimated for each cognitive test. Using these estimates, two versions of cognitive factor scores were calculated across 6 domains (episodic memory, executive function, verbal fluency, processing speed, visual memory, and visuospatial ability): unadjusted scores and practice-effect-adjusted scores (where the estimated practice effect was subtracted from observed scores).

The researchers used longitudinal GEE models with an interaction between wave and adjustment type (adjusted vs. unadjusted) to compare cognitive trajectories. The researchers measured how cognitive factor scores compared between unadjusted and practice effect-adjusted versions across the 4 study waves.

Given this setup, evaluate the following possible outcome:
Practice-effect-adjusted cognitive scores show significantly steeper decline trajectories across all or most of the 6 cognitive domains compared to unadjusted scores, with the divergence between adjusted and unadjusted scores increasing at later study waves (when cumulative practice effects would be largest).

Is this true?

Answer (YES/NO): NO